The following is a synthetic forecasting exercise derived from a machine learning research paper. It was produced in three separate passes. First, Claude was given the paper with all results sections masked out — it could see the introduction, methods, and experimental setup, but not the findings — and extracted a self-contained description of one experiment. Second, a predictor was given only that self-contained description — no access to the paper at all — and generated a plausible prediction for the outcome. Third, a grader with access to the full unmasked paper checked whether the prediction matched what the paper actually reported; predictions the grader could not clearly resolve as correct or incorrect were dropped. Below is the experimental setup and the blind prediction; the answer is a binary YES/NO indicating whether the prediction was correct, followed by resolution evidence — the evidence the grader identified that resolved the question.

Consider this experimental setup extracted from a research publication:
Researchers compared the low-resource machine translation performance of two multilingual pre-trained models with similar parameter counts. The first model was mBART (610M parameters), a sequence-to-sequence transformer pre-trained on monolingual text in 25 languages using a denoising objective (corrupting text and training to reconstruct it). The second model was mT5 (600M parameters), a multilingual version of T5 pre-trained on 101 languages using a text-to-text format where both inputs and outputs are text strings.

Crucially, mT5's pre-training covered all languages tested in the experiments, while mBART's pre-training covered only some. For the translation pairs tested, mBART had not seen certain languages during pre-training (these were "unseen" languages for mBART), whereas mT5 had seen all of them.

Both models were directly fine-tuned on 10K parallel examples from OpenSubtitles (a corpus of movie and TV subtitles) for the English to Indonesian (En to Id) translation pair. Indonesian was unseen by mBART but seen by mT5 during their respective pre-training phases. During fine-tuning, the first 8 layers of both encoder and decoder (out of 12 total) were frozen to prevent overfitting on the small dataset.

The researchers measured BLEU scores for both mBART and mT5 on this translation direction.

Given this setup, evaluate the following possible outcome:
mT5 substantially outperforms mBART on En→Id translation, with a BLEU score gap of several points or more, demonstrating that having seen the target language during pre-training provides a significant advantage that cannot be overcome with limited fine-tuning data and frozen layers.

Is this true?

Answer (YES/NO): NO